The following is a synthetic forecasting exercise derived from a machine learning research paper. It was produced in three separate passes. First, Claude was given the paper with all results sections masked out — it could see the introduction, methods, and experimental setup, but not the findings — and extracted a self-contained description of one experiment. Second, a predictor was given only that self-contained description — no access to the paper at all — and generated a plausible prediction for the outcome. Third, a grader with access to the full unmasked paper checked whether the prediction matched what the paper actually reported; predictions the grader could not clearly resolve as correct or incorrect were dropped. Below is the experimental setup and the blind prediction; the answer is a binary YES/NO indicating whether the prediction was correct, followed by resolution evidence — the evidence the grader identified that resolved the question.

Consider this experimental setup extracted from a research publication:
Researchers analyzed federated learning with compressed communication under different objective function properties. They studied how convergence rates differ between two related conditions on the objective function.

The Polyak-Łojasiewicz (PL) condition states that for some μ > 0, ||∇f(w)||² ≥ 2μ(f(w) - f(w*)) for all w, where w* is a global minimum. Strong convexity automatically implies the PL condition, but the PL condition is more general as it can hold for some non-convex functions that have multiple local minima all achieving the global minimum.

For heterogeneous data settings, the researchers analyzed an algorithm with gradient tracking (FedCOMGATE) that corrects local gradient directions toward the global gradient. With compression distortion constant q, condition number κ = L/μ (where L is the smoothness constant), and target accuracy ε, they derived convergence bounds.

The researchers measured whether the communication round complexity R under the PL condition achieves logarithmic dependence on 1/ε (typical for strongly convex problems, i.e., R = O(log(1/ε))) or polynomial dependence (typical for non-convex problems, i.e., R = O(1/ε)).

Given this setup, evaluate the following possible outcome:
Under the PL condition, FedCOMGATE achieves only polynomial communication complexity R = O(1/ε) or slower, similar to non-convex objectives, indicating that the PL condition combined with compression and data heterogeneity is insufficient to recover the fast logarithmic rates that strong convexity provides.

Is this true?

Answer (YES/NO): NO